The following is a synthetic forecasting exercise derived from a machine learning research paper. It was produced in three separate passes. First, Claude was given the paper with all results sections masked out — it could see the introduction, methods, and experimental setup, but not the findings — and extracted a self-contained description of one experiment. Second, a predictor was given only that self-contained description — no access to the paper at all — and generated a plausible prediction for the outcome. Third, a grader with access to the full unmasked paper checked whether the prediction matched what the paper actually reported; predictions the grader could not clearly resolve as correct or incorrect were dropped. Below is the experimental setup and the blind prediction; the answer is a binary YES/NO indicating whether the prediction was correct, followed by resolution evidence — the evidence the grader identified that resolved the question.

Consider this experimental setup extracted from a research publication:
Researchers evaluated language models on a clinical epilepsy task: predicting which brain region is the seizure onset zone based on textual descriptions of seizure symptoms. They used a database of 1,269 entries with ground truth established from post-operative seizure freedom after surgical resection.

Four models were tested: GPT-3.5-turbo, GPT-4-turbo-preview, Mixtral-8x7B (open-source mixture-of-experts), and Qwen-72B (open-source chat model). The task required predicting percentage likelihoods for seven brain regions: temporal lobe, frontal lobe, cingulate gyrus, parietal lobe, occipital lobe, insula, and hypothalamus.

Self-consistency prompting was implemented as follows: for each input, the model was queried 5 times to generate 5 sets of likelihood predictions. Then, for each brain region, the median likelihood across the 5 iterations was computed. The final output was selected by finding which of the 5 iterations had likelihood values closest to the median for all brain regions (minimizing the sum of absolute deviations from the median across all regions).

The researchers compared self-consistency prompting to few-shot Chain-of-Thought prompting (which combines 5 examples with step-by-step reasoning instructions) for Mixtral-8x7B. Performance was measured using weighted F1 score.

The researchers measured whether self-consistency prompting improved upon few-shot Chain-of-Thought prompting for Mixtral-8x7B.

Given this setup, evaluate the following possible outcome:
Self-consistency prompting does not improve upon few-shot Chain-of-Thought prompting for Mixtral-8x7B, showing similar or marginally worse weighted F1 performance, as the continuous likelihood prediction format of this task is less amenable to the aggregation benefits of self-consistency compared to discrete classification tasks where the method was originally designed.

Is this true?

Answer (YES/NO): YES